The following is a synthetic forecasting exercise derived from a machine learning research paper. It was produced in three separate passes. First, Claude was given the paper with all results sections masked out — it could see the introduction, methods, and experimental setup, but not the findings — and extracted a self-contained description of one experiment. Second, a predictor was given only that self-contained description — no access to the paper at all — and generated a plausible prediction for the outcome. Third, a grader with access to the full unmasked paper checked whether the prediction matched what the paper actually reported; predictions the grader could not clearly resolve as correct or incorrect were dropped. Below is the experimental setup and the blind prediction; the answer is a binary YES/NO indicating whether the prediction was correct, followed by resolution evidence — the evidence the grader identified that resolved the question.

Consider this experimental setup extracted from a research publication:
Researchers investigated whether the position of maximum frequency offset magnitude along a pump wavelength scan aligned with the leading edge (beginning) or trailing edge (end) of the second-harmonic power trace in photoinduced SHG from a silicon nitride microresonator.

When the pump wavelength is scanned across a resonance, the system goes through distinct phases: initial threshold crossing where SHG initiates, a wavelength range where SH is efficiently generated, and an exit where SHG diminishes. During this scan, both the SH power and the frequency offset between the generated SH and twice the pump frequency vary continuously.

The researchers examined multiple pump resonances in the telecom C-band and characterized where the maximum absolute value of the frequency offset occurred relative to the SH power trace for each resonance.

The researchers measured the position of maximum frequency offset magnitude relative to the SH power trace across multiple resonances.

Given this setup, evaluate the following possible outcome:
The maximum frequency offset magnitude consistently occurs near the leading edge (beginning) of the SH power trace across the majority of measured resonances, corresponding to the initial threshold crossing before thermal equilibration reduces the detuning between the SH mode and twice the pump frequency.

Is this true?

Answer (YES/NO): NO